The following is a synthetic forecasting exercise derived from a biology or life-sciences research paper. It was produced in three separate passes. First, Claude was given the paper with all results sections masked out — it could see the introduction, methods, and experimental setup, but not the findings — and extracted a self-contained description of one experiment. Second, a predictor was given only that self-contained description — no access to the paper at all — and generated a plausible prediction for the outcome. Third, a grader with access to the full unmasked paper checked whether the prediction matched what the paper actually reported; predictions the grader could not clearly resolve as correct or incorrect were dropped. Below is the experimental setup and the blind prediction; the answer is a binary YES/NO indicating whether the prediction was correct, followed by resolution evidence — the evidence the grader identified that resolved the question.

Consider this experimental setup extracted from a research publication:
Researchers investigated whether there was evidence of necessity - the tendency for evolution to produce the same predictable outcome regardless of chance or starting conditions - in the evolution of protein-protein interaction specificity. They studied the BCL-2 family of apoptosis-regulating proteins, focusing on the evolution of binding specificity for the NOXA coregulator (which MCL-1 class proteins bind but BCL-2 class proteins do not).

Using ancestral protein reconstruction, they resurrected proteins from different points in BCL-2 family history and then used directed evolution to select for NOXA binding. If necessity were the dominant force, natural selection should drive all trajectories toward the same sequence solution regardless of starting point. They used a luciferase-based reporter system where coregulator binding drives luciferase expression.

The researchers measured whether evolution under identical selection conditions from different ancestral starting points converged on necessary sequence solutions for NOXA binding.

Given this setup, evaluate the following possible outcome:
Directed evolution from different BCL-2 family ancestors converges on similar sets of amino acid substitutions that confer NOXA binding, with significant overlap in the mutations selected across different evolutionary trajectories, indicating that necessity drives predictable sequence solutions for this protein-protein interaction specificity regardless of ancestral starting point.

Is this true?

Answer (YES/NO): NO